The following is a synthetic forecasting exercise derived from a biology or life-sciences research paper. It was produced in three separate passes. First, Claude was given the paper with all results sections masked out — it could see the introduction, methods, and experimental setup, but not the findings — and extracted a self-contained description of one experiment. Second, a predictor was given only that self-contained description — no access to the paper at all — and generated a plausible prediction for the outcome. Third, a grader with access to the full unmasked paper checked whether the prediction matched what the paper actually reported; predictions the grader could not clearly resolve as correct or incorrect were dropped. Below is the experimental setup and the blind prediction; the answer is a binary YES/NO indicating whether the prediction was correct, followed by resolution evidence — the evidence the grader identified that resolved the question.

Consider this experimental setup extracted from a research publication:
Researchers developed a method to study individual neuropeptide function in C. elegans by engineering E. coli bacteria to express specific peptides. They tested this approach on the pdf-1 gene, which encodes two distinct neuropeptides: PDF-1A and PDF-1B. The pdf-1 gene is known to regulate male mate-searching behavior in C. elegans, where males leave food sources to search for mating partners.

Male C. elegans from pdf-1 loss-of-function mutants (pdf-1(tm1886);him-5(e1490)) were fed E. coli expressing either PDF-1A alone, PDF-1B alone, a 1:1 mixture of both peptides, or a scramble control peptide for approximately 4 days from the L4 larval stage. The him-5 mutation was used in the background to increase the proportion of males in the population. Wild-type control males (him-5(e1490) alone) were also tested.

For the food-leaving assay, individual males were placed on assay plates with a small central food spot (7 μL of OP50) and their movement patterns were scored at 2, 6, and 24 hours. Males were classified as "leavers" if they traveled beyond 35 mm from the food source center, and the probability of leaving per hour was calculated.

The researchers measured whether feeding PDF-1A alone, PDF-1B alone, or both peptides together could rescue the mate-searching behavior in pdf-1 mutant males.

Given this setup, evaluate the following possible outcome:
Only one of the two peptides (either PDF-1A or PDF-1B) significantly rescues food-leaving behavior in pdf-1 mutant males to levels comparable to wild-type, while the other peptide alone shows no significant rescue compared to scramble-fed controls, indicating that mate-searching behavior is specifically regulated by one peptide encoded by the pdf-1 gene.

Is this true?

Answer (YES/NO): NO